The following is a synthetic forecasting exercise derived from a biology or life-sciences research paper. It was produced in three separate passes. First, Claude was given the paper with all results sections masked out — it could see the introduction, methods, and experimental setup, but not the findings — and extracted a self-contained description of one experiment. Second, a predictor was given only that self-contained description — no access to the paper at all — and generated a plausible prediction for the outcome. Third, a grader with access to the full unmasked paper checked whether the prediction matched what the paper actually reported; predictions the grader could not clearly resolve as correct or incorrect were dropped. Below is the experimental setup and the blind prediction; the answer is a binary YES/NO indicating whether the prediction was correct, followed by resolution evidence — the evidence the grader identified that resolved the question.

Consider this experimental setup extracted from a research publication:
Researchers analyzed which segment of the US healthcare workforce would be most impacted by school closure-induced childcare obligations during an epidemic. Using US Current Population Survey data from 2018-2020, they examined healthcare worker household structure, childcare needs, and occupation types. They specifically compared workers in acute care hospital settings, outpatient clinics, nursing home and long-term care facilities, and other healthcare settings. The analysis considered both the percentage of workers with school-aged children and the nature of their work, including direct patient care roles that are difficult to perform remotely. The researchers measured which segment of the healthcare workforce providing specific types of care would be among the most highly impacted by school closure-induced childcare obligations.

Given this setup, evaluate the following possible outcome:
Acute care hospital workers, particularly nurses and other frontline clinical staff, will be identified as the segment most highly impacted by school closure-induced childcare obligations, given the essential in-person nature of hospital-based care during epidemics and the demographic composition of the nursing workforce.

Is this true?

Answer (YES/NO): NO